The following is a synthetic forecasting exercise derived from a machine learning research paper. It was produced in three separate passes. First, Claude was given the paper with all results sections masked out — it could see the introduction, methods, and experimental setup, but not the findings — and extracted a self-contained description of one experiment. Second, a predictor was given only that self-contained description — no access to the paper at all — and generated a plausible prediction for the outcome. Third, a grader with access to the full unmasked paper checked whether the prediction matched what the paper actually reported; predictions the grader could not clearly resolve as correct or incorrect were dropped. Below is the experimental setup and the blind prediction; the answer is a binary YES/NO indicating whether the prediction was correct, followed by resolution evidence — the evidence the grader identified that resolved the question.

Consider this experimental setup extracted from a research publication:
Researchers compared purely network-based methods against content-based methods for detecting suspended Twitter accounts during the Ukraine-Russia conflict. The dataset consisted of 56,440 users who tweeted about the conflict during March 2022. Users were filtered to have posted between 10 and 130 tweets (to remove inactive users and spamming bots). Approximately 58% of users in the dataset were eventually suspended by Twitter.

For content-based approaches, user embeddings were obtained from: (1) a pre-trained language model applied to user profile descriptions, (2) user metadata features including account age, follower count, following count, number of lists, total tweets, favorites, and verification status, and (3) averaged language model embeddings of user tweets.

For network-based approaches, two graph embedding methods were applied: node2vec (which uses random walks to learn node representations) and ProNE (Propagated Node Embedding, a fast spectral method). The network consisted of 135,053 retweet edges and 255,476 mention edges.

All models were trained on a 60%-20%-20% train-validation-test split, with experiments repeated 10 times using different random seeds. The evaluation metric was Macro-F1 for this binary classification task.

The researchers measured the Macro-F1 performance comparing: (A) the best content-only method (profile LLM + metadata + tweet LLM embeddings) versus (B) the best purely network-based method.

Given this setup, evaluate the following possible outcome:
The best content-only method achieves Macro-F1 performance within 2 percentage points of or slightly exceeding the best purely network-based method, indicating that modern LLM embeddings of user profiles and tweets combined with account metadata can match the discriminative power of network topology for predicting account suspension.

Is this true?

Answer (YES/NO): NO